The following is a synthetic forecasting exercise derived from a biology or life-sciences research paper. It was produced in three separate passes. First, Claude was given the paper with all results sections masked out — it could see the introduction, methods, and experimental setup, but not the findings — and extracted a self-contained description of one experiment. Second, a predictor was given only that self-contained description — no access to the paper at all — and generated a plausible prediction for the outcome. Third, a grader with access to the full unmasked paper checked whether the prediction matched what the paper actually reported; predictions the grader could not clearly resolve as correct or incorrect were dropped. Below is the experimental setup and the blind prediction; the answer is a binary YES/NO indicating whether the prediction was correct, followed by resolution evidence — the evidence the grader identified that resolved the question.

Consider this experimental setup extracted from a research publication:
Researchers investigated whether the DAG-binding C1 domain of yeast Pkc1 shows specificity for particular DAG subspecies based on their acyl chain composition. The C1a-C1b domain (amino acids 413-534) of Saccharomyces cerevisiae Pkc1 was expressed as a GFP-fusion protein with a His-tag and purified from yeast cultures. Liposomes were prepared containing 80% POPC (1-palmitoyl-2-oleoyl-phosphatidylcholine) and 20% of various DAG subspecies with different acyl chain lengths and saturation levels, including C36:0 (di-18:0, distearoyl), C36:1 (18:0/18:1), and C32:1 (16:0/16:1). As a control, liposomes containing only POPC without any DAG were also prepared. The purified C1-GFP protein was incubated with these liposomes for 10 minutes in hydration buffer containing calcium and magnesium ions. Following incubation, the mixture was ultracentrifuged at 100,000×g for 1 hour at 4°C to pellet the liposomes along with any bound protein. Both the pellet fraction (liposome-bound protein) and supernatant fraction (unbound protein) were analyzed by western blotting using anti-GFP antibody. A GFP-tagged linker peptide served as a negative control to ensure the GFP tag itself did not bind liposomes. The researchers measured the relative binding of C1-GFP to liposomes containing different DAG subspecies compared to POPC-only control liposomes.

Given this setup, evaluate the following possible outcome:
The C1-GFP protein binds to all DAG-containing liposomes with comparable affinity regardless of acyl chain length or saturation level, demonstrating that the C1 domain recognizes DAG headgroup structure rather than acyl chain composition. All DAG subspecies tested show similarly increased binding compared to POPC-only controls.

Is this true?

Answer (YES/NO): NO